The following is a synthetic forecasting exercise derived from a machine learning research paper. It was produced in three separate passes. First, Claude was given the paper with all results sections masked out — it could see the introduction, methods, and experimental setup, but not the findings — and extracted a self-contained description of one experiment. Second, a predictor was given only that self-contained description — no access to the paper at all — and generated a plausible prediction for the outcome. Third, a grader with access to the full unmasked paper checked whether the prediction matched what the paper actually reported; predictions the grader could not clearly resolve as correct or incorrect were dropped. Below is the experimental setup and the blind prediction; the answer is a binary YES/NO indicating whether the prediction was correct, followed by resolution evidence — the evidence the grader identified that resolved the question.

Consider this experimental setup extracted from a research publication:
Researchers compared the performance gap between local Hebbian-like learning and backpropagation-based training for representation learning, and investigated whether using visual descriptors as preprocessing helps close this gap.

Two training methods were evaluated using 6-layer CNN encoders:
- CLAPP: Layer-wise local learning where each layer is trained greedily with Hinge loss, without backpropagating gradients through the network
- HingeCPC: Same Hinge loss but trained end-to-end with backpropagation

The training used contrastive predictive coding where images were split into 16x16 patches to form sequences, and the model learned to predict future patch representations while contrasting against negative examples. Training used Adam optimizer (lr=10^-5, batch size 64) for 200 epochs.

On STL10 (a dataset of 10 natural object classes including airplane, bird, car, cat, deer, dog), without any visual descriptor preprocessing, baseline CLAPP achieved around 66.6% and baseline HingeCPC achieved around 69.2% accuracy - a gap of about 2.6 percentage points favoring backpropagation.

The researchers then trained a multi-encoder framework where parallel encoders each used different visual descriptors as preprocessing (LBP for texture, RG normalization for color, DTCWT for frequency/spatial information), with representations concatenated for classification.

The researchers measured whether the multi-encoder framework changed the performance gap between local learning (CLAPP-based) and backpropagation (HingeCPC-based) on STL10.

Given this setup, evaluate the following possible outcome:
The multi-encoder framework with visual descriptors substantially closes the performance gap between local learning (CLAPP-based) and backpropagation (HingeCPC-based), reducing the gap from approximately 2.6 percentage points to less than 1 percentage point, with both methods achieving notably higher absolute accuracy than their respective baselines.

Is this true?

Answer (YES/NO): NO